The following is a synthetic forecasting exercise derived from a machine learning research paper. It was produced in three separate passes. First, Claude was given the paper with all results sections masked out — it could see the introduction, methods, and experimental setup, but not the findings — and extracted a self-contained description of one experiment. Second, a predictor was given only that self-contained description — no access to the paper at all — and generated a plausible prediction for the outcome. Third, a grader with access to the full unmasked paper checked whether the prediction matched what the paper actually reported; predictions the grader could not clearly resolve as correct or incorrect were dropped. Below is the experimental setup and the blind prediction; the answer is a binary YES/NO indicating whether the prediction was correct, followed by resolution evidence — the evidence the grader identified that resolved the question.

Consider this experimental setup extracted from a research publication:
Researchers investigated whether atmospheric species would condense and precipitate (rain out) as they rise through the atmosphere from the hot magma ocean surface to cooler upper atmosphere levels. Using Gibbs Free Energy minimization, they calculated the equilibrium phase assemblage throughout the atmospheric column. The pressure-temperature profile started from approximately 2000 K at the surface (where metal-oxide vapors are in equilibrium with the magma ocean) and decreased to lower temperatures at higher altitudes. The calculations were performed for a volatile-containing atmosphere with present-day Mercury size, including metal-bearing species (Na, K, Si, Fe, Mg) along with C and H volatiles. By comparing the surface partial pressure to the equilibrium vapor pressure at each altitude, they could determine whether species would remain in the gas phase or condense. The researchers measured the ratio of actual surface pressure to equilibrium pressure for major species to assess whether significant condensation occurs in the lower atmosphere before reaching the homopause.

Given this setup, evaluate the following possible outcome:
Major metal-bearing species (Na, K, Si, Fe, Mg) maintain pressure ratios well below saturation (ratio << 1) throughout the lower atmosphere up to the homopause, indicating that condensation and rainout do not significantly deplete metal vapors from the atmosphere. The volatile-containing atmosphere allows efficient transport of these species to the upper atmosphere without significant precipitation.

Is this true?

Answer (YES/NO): NO